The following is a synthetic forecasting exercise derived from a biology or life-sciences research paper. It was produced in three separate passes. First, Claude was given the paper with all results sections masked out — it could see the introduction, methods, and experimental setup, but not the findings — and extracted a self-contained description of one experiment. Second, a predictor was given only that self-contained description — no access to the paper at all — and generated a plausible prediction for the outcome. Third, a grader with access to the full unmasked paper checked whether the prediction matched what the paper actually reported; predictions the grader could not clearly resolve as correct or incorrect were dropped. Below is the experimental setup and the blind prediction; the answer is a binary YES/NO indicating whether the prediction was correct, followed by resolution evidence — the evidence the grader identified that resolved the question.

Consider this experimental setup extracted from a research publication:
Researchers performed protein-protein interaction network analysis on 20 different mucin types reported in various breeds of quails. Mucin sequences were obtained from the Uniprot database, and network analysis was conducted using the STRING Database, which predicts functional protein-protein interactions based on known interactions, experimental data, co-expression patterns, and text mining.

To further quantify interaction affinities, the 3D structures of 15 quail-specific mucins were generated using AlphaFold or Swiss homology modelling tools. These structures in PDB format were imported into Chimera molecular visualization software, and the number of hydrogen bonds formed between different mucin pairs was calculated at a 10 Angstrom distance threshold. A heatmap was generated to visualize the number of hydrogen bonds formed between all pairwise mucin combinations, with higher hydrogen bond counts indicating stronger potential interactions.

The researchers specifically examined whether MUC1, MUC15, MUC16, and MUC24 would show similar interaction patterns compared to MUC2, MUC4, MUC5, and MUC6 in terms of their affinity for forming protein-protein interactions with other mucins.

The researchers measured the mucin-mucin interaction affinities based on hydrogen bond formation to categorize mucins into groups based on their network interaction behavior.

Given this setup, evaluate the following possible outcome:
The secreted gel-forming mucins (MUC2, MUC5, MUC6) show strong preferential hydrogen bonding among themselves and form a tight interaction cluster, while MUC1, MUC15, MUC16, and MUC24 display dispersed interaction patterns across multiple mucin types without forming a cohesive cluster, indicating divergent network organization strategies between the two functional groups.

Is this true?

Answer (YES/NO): NO